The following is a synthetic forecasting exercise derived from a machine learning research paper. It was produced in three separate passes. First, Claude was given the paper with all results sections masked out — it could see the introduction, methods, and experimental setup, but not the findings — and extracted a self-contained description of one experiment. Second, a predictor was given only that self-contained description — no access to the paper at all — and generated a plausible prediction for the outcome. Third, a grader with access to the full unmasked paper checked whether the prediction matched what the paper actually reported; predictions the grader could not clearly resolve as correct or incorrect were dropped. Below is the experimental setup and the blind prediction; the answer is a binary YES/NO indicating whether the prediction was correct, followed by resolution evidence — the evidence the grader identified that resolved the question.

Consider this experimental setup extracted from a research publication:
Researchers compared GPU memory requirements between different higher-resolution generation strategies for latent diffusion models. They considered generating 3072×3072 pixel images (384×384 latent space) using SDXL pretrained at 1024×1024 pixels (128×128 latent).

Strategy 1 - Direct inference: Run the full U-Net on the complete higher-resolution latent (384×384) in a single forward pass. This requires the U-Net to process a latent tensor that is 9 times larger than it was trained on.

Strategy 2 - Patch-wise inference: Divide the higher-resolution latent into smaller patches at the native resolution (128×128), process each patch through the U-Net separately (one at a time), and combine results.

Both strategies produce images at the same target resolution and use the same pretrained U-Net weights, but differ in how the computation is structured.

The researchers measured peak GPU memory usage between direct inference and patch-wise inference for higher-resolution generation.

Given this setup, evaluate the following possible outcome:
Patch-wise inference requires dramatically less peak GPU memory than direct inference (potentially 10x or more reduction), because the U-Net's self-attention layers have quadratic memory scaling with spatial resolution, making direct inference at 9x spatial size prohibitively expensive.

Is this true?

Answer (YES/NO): NO